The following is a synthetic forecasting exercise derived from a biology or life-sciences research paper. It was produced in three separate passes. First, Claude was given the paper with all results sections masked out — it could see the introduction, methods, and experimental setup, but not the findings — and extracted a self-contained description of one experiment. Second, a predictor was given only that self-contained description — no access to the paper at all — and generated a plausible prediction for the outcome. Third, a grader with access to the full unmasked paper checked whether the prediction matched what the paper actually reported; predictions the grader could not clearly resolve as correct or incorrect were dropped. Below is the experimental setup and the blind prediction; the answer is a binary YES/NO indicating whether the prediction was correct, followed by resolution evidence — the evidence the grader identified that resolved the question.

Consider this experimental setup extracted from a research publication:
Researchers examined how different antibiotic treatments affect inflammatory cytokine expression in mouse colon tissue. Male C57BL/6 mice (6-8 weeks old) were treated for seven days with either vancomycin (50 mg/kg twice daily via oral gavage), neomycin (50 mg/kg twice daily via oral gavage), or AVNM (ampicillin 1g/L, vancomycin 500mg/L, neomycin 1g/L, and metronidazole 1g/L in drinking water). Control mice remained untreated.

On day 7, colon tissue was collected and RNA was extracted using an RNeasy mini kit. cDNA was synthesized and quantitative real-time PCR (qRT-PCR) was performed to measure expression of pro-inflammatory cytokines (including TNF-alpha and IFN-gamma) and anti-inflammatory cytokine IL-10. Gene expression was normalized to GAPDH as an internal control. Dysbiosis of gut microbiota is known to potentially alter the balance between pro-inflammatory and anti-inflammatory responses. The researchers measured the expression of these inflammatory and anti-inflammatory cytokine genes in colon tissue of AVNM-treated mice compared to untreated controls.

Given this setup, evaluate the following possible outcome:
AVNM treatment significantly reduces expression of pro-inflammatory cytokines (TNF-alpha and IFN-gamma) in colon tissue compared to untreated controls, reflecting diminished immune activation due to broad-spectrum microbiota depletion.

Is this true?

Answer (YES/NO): NO